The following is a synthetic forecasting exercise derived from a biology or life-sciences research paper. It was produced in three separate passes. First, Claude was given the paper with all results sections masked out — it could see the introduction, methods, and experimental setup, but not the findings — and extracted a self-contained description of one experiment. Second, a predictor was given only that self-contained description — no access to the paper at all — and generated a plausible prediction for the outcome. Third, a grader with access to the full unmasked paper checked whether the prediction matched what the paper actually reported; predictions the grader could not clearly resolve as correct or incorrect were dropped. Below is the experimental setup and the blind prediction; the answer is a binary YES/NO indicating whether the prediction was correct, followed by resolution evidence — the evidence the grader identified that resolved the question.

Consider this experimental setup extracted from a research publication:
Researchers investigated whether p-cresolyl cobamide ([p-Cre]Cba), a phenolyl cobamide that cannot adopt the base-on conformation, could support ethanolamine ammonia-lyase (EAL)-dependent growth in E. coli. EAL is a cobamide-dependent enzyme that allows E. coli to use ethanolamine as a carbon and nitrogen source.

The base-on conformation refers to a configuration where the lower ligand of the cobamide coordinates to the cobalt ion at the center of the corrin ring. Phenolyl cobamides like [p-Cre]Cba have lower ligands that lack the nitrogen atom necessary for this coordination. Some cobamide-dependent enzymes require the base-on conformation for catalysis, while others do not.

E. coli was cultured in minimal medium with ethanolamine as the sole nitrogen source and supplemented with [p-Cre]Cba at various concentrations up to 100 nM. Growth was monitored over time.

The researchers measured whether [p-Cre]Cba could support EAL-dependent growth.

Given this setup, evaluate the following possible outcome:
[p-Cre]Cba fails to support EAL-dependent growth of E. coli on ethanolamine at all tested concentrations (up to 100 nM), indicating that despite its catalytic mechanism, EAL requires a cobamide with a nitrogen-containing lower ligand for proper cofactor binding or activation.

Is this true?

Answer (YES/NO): NO